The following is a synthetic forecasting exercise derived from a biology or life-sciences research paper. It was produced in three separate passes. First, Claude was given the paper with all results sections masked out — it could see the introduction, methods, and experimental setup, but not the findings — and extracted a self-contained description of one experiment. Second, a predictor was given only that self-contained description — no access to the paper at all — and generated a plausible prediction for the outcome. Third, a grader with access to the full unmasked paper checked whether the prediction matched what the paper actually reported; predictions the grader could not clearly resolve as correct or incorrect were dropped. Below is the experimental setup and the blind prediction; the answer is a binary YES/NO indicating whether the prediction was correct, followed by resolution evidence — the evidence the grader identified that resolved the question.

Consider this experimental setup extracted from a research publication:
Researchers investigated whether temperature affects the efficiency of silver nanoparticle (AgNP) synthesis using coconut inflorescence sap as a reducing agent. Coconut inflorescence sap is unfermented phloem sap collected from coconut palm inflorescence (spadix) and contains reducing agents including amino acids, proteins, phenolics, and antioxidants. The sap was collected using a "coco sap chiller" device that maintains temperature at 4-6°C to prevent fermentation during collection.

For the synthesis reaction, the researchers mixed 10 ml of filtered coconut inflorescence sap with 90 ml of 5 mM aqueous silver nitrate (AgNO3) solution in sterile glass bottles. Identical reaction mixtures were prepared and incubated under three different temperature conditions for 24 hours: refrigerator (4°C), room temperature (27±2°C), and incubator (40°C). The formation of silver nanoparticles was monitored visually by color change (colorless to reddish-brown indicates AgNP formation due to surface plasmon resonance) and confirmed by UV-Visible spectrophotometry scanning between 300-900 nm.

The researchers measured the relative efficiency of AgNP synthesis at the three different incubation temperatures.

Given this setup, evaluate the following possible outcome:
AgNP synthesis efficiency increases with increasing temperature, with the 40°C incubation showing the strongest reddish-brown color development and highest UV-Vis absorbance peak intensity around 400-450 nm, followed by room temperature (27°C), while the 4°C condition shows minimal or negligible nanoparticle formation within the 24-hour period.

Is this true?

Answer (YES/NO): NO